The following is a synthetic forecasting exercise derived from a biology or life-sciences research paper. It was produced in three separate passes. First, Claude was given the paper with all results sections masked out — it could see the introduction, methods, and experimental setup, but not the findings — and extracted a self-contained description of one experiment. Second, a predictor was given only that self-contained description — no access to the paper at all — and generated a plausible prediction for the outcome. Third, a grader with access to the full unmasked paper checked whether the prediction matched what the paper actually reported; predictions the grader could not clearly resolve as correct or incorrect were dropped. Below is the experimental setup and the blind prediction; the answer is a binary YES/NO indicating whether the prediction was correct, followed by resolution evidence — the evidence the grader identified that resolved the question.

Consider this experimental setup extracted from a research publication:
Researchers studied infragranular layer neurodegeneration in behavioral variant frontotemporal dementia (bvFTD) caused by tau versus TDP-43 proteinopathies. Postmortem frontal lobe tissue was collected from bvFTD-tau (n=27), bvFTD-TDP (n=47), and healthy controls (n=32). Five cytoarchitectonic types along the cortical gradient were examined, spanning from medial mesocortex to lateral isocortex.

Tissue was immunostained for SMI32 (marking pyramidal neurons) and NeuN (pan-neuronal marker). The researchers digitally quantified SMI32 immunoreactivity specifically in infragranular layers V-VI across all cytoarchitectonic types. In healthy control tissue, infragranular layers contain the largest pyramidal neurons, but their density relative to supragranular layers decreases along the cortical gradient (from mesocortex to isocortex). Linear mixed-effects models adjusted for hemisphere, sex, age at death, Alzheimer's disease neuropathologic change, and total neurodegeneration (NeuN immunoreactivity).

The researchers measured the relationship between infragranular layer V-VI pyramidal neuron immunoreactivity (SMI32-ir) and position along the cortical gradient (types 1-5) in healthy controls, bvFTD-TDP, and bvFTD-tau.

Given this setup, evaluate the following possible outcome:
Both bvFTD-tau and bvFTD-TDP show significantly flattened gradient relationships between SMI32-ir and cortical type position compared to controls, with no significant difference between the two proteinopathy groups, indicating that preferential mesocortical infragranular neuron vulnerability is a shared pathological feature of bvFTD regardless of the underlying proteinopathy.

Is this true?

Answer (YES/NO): NO